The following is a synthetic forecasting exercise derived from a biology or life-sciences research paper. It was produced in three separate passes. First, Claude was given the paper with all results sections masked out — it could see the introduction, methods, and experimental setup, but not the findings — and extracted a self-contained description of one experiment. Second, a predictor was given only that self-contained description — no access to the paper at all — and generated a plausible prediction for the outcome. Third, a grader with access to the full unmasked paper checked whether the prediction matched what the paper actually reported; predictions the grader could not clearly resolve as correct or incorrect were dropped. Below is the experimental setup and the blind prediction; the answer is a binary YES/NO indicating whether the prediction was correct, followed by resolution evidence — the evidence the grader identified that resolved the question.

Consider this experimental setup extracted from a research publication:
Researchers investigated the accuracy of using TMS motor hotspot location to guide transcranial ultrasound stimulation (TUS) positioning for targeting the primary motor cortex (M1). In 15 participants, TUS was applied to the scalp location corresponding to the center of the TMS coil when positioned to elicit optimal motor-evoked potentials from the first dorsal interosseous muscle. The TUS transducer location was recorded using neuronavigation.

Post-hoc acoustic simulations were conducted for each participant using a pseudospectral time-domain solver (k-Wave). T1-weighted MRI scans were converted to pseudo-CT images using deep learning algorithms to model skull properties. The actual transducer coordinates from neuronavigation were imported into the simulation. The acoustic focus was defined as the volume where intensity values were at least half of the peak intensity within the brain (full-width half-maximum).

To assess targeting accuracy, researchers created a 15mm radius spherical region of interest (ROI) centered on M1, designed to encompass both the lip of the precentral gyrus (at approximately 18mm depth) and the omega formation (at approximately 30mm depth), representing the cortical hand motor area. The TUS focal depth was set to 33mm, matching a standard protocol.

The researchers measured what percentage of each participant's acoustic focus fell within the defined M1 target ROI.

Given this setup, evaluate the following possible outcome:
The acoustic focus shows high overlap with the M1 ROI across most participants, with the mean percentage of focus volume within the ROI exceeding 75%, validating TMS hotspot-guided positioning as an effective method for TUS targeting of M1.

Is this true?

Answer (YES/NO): NO